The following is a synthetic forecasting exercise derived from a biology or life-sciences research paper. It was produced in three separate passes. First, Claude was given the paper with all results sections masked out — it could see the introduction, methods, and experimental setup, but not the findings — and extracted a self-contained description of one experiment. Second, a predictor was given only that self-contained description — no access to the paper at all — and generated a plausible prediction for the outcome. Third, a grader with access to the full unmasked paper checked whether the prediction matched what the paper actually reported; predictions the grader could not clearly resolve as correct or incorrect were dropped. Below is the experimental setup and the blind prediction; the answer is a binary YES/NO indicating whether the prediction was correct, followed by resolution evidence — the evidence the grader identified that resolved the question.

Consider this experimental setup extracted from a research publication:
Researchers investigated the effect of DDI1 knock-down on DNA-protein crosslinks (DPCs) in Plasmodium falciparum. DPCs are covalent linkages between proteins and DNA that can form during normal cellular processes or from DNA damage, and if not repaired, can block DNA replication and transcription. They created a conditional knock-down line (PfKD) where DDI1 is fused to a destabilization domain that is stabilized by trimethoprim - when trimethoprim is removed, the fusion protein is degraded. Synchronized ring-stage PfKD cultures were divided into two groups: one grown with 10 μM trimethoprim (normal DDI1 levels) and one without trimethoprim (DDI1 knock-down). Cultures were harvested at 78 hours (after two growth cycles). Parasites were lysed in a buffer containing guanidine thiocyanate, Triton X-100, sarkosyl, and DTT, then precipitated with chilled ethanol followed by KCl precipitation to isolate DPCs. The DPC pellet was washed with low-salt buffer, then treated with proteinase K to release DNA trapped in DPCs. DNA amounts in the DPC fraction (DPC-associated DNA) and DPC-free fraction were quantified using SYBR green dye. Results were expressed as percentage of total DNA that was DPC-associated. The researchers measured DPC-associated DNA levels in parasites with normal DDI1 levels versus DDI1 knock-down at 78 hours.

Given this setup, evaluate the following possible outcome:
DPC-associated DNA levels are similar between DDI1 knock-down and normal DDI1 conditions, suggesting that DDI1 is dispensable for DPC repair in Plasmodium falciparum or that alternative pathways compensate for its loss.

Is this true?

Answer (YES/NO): NO